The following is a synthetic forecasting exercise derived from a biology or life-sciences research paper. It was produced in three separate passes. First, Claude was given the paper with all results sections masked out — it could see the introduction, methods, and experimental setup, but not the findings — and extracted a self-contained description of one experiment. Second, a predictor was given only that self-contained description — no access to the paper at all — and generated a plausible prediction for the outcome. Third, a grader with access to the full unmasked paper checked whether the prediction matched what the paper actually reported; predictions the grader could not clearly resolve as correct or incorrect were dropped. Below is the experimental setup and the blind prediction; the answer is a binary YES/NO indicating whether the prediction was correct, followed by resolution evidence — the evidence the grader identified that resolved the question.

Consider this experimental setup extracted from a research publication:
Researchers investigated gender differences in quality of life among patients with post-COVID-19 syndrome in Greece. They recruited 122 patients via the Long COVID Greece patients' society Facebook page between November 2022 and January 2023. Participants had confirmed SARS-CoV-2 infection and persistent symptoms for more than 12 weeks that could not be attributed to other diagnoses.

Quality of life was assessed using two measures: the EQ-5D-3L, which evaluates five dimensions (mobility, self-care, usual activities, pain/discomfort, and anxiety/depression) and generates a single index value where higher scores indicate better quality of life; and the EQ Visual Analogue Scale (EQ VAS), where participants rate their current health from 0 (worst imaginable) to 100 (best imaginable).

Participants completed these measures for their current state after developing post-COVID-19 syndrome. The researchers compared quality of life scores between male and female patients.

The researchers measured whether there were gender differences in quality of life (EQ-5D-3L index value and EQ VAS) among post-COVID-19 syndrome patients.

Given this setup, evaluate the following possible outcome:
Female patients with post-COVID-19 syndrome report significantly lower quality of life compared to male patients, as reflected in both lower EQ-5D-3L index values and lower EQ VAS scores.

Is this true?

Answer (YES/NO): YES